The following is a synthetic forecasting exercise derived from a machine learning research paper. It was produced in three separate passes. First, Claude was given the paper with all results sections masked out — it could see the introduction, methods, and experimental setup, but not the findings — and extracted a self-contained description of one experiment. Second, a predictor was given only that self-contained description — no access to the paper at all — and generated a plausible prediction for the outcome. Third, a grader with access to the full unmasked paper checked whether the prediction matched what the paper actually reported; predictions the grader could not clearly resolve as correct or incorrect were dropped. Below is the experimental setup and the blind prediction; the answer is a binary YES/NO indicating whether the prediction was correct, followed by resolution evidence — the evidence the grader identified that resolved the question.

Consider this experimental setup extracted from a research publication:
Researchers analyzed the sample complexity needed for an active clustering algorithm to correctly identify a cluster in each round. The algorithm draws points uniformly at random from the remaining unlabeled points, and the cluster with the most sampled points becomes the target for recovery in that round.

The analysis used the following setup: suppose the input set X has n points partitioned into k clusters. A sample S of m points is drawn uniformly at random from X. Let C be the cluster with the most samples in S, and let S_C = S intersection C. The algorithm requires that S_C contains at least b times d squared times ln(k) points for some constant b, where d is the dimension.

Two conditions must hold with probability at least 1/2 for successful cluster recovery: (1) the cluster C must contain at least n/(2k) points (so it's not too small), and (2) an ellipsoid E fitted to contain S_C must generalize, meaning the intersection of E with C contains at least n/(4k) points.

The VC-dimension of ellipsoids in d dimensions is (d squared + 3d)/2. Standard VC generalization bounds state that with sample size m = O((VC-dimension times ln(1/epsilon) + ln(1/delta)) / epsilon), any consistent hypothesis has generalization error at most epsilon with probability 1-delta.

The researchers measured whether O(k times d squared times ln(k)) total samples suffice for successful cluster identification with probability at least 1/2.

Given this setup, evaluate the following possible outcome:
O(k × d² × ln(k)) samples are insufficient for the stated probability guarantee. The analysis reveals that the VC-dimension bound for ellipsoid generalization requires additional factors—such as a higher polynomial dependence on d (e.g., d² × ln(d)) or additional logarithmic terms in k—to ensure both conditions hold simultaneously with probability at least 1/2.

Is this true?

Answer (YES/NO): NO